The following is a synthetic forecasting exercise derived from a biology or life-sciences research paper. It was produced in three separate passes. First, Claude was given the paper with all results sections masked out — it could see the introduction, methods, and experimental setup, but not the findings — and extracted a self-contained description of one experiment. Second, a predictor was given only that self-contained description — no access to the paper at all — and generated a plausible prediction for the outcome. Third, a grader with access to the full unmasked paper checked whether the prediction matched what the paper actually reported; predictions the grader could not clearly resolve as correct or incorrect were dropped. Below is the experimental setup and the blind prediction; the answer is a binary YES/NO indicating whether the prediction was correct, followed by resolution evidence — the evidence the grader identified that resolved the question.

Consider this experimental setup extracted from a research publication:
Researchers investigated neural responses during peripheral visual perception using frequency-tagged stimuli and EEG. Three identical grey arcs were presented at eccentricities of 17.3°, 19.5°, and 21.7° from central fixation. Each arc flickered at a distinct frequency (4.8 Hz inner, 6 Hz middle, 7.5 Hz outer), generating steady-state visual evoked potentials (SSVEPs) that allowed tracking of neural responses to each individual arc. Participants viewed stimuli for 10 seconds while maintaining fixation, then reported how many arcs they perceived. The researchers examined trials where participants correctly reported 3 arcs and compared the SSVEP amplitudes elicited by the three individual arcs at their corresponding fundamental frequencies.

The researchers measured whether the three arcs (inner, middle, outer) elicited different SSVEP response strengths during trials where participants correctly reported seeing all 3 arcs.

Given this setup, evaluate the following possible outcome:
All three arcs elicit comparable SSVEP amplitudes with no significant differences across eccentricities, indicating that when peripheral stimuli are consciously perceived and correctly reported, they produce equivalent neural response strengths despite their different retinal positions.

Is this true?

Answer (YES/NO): YES